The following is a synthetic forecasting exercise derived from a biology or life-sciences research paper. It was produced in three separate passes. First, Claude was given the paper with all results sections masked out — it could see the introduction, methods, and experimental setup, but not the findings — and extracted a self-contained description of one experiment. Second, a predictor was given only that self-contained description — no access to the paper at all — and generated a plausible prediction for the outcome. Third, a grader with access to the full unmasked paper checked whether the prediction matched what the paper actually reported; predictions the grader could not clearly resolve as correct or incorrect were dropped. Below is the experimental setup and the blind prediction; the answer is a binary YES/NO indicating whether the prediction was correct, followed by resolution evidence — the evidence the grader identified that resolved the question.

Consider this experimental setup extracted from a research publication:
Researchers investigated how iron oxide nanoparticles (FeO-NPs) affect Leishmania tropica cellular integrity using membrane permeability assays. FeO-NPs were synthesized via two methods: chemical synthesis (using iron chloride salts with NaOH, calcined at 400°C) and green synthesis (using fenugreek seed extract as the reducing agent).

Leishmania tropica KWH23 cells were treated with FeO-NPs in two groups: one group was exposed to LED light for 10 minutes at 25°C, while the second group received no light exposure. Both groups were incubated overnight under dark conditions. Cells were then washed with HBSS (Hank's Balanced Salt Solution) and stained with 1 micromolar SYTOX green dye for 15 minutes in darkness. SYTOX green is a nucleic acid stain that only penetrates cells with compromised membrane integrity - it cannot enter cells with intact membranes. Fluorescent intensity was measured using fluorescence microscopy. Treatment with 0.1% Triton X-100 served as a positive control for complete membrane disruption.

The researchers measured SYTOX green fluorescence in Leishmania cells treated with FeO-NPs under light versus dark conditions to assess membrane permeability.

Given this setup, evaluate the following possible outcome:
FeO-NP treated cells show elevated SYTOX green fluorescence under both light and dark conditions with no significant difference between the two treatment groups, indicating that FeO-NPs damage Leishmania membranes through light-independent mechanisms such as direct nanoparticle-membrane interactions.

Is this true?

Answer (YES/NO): NO